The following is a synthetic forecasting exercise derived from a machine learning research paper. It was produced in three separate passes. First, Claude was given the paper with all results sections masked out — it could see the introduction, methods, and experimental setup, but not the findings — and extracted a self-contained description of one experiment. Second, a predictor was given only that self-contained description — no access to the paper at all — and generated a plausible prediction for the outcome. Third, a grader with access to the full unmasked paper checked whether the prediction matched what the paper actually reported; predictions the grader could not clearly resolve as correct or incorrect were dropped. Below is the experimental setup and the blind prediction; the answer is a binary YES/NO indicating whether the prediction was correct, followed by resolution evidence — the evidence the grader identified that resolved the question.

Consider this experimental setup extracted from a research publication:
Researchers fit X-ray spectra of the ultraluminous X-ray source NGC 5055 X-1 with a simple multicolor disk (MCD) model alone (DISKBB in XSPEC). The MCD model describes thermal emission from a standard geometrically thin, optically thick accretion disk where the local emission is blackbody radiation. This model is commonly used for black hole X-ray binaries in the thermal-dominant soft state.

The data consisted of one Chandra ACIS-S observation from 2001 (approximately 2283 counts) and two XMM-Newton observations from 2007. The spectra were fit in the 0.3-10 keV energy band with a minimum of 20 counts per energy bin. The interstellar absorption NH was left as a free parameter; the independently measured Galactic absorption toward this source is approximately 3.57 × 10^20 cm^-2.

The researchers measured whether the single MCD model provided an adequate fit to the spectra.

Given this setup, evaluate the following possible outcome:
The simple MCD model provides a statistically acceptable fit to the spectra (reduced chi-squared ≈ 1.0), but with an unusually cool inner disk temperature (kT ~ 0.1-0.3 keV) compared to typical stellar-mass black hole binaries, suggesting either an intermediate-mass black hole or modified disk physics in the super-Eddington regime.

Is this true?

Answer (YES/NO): NO